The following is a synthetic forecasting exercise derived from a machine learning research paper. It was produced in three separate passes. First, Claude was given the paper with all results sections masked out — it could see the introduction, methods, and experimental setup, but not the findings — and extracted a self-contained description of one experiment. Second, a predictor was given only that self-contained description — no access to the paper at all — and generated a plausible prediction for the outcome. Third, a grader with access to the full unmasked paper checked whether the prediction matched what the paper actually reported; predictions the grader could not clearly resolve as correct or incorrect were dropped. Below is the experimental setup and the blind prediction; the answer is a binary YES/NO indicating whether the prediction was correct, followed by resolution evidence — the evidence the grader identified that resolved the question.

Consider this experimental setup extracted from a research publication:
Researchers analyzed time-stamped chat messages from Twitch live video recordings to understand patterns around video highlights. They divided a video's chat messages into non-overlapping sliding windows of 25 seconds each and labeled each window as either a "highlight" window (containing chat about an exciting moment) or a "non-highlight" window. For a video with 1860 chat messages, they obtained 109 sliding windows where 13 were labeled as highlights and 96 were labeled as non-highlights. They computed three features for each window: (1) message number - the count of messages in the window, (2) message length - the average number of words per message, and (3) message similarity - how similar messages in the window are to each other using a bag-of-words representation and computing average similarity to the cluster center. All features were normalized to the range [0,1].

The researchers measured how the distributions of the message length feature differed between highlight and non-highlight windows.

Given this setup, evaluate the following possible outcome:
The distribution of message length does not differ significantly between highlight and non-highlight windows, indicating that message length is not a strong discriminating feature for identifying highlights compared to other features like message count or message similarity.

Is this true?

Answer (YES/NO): NO